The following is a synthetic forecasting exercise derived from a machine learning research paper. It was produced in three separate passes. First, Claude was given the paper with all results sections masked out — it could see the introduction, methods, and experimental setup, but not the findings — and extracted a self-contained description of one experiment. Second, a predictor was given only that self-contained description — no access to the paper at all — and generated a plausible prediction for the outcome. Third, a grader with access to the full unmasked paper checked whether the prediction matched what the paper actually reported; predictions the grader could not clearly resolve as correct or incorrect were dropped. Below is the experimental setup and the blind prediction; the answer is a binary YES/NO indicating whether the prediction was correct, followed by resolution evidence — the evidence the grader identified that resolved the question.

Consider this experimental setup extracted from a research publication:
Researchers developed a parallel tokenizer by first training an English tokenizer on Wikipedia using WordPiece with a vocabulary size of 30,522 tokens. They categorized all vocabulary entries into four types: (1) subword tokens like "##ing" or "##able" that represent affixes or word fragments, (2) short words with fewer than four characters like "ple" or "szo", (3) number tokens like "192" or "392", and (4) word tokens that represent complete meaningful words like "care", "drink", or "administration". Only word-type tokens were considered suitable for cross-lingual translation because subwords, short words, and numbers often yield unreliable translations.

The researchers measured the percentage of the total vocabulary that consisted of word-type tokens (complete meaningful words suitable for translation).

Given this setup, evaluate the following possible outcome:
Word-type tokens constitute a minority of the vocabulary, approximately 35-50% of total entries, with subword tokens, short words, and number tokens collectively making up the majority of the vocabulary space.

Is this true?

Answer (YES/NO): NO